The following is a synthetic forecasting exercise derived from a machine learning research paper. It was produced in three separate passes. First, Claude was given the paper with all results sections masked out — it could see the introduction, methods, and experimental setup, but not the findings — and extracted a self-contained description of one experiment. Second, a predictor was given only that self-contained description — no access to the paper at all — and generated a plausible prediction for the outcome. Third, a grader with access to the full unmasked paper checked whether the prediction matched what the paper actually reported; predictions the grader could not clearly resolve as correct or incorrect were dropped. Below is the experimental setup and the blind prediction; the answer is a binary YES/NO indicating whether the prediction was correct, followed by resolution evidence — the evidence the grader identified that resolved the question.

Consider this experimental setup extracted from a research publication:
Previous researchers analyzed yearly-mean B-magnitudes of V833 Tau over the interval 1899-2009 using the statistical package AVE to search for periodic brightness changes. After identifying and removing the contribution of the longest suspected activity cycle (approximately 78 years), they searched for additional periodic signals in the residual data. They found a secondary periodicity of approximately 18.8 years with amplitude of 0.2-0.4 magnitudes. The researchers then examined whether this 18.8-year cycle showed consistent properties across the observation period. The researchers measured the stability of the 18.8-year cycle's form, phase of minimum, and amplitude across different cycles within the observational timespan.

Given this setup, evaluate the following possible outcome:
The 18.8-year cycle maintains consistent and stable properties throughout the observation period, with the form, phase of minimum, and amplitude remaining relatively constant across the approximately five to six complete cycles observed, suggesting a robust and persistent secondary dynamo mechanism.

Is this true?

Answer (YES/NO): NO